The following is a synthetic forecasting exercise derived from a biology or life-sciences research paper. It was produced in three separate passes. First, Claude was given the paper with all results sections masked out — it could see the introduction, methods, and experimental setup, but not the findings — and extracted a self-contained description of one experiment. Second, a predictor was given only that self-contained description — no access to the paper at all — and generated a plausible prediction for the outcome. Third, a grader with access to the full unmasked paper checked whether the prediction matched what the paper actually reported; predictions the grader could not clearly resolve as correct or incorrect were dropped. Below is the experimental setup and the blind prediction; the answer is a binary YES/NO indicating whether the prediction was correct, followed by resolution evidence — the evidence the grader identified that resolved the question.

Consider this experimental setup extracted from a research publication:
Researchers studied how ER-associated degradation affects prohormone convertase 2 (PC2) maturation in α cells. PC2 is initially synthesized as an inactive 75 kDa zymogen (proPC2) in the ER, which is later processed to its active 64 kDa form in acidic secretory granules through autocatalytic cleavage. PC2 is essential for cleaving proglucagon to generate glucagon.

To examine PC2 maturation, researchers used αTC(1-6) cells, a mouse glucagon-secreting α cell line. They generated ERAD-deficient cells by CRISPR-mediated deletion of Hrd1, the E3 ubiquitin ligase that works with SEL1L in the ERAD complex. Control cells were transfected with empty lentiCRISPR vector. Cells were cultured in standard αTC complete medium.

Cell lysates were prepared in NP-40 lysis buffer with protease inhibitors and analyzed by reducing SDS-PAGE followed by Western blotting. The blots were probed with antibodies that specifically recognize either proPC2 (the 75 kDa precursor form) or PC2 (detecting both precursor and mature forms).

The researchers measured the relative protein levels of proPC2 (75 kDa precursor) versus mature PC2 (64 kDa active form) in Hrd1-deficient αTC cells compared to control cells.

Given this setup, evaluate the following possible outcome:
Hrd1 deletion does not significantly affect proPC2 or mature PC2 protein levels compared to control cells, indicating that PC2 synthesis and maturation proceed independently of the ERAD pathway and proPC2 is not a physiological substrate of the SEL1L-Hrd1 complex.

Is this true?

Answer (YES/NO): NO